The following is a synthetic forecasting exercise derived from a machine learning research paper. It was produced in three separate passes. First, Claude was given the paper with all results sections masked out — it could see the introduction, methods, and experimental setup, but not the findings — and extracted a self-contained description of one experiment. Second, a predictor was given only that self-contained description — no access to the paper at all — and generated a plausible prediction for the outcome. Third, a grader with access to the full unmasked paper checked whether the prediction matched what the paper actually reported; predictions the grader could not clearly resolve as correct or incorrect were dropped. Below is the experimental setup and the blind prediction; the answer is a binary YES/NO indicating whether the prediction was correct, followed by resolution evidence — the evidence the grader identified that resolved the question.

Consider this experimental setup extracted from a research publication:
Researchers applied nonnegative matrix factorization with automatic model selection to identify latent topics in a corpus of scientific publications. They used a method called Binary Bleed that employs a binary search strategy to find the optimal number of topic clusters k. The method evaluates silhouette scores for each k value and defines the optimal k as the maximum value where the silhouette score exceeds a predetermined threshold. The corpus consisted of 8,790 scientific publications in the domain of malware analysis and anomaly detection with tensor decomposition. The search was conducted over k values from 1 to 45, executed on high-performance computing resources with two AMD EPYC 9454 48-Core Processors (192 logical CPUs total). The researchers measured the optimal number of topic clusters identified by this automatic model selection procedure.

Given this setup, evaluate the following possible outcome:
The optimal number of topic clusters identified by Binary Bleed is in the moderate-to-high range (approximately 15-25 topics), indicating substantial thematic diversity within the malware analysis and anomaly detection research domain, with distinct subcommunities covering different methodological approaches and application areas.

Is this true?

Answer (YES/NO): YES